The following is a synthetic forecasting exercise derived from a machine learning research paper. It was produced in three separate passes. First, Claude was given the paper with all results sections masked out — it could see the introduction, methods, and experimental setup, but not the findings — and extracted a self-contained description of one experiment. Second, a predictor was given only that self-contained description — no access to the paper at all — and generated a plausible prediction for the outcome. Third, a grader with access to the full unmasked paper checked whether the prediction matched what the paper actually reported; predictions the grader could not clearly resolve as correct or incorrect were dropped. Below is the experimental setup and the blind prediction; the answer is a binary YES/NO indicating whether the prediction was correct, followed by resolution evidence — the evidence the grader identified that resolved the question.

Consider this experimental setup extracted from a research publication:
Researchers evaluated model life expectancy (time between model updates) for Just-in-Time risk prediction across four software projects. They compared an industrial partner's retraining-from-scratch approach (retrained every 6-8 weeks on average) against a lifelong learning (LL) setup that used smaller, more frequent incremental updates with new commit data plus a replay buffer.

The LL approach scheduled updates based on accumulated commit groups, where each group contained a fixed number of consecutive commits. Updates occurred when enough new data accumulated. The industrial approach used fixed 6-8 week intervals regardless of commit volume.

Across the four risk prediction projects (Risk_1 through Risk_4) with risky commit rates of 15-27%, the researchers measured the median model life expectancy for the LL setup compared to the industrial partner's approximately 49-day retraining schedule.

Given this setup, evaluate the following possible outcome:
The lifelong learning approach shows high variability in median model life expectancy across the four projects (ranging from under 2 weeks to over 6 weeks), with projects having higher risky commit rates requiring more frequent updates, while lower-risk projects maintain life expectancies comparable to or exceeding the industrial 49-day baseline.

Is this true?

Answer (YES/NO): NO